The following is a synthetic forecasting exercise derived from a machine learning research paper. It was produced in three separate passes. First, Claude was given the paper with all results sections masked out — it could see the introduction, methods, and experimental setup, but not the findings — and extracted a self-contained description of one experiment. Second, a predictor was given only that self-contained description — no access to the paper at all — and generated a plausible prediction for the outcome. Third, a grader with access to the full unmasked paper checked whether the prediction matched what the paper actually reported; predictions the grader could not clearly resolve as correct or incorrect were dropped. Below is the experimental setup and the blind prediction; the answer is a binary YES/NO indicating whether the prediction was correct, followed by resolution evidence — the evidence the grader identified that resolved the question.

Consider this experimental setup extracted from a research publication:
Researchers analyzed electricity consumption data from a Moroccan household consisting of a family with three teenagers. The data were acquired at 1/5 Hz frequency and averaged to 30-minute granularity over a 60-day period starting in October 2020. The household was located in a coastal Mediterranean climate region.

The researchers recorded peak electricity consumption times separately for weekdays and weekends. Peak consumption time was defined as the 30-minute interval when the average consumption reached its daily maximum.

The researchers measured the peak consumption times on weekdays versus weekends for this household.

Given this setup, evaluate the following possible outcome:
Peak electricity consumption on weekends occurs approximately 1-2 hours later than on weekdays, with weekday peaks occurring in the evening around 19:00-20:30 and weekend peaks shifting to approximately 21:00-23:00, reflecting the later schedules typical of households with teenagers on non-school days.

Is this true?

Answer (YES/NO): YES